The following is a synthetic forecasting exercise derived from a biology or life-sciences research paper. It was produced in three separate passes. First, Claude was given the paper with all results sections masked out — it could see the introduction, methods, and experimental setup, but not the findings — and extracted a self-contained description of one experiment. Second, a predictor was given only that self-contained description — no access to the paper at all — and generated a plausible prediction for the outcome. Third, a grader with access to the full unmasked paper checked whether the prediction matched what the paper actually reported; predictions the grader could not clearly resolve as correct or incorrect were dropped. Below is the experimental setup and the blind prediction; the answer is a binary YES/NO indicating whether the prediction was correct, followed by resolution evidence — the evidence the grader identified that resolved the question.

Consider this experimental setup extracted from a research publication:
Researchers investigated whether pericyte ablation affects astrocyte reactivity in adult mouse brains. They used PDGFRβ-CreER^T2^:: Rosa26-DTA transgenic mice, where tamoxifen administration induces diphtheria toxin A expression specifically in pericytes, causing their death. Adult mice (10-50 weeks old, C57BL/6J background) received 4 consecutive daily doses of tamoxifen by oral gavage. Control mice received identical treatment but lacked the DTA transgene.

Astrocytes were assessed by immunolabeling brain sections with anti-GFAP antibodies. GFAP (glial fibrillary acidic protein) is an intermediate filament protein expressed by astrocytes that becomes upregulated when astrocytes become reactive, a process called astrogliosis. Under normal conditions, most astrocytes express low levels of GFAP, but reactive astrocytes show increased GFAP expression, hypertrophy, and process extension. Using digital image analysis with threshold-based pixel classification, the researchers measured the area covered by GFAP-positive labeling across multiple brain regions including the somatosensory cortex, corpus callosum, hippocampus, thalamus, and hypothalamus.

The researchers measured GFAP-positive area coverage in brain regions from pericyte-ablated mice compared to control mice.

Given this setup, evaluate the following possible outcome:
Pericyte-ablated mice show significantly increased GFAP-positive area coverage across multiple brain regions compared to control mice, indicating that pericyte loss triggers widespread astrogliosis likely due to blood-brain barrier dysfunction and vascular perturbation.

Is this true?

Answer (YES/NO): YES